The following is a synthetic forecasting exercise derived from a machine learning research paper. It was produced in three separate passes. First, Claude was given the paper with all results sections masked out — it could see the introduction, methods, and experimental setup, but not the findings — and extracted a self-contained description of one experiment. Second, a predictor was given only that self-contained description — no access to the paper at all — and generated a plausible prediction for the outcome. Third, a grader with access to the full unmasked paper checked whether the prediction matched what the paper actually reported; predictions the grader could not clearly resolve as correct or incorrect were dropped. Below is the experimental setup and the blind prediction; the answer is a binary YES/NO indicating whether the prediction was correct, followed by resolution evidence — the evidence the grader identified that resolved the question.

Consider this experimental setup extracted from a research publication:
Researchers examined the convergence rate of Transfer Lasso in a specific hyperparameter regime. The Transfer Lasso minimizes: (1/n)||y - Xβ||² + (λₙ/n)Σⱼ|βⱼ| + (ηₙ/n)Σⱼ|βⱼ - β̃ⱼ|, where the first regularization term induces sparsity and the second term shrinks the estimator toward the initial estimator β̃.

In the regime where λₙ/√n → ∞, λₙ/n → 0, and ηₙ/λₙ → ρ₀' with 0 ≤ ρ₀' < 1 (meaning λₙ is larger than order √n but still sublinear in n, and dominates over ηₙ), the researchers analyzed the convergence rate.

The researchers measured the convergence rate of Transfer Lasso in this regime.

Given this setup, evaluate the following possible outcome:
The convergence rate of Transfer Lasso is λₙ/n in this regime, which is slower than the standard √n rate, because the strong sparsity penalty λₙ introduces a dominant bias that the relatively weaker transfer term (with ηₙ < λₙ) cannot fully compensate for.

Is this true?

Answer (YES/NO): NO